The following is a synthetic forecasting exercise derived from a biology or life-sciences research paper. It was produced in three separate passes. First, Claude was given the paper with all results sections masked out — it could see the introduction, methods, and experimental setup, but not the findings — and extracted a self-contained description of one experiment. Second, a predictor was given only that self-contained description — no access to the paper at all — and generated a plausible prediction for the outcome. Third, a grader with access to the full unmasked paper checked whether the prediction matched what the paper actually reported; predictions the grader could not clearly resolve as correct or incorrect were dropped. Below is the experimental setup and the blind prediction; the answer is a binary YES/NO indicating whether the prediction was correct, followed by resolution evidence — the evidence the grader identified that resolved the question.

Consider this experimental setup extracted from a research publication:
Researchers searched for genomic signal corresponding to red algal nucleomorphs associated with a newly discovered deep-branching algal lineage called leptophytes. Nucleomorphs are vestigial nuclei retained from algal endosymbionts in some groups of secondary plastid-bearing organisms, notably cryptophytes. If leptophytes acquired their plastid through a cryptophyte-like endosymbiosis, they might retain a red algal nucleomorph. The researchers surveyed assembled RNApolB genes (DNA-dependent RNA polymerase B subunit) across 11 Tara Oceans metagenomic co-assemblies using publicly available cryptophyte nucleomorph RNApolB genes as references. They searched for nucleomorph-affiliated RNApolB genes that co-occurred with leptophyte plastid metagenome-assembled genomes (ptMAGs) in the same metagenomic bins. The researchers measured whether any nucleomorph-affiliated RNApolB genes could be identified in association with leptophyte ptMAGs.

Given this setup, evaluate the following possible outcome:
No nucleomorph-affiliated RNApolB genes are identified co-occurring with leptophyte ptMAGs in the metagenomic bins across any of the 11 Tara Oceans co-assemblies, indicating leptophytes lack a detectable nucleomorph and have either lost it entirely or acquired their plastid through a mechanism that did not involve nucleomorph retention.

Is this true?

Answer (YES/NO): YES